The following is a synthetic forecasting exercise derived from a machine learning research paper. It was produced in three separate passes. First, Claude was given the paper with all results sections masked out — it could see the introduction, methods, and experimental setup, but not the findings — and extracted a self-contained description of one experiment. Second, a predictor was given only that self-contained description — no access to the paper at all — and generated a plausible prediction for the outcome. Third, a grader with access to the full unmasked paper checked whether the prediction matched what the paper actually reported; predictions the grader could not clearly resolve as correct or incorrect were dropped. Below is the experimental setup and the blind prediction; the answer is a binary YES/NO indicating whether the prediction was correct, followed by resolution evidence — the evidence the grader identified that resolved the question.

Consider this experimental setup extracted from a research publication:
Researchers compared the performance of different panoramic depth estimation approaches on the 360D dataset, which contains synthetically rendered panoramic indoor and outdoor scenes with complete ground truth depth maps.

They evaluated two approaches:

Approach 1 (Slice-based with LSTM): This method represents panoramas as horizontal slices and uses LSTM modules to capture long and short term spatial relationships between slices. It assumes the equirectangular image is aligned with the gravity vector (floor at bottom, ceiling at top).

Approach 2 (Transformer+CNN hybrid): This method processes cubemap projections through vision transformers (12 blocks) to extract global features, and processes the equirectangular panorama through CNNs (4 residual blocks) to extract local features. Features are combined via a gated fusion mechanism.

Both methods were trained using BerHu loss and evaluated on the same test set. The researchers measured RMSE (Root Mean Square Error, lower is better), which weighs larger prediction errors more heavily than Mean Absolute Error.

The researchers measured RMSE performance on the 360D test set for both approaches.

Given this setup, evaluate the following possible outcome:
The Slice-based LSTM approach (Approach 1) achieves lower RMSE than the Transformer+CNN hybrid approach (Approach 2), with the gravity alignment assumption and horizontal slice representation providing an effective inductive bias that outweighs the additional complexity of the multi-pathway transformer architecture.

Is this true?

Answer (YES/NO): YES